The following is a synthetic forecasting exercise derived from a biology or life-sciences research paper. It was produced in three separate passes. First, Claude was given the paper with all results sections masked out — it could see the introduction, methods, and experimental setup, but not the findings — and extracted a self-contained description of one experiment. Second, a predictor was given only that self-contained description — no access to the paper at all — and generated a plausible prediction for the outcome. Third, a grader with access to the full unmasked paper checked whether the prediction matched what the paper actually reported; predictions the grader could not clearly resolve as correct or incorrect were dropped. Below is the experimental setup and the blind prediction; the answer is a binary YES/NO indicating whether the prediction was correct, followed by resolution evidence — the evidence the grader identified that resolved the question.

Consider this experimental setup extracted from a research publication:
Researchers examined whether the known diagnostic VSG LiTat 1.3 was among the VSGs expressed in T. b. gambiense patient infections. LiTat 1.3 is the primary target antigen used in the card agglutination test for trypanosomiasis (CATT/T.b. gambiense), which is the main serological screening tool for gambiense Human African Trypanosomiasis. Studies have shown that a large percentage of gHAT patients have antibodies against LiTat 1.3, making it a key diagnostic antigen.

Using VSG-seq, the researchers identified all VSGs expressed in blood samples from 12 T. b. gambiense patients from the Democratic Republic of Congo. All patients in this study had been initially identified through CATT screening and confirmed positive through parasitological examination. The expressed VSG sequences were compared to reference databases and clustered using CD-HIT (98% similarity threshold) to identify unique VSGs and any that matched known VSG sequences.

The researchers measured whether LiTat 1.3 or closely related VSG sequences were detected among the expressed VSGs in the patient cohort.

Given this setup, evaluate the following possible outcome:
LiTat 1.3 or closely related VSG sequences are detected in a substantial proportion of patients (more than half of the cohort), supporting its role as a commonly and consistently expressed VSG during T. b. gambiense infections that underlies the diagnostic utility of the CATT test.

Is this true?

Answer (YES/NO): NO